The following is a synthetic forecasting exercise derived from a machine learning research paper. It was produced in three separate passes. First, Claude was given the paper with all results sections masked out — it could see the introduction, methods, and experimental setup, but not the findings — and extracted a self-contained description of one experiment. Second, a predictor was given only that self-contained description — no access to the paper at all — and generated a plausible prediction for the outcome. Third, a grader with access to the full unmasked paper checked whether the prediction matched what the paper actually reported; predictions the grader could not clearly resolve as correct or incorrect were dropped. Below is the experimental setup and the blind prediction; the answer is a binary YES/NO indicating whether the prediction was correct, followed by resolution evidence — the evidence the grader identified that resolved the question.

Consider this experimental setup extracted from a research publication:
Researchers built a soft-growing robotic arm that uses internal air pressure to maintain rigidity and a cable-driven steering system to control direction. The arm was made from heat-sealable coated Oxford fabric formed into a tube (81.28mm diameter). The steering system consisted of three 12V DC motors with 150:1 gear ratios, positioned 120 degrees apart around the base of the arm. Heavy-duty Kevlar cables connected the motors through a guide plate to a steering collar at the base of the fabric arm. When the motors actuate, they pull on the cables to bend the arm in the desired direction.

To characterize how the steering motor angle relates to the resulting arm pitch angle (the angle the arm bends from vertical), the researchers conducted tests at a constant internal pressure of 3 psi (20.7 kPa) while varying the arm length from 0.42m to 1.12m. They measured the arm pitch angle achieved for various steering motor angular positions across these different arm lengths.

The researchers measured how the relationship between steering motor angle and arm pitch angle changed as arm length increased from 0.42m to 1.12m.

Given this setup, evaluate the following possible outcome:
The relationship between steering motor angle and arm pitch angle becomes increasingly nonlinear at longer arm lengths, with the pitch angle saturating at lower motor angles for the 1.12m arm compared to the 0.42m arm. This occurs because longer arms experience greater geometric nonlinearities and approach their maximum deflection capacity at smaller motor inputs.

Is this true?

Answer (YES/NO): NO